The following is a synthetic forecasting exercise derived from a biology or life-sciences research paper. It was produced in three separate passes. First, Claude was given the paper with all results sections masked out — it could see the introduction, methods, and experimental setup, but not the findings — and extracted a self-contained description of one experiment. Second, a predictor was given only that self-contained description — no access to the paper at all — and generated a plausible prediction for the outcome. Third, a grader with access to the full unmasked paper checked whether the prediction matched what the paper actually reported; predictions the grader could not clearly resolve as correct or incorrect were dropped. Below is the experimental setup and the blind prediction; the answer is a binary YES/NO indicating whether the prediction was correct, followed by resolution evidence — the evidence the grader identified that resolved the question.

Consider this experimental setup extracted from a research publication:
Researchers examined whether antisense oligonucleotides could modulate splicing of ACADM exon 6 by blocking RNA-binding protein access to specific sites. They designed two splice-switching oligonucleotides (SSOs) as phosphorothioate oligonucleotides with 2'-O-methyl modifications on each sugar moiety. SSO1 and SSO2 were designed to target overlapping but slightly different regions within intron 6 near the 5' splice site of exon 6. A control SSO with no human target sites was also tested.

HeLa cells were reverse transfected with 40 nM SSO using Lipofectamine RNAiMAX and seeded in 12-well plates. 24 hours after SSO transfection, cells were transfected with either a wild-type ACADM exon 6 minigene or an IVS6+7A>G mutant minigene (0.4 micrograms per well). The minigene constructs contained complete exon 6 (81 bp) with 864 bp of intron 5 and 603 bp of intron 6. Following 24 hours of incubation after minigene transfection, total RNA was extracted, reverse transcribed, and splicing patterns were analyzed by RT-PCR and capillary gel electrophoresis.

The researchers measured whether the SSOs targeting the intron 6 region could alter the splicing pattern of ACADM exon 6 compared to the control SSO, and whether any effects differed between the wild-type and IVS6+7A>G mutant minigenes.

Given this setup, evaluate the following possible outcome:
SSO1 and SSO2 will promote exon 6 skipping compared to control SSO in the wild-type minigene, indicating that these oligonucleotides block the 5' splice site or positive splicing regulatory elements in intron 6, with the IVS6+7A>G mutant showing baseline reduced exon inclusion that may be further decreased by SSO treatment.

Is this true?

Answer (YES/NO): NO